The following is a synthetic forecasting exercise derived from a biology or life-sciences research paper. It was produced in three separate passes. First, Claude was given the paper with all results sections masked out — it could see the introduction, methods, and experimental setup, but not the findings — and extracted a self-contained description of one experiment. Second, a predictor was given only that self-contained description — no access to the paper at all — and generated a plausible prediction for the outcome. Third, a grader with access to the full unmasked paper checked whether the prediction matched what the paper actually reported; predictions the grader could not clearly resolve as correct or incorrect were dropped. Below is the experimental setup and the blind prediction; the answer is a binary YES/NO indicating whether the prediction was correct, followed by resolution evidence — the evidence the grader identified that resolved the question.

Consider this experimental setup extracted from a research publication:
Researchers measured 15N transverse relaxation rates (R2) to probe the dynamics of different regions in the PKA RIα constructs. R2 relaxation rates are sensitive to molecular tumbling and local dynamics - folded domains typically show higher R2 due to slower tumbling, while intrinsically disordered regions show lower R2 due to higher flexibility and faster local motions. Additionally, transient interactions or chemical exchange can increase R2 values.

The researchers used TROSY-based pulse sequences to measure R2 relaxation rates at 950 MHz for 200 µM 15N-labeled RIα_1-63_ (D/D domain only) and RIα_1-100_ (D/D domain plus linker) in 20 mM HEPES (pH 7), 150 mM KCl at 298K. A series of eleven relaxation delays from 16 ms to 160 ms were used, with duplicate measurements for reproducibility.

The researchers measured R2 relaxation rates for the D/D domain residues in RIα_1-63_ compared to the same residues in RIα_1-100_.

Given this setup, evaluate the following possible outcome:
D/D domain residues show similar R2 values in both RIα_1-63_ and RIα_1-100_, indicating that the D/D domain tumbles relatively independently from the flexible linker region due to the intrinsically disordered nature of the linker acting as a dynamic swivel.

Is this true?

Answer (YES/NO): NO